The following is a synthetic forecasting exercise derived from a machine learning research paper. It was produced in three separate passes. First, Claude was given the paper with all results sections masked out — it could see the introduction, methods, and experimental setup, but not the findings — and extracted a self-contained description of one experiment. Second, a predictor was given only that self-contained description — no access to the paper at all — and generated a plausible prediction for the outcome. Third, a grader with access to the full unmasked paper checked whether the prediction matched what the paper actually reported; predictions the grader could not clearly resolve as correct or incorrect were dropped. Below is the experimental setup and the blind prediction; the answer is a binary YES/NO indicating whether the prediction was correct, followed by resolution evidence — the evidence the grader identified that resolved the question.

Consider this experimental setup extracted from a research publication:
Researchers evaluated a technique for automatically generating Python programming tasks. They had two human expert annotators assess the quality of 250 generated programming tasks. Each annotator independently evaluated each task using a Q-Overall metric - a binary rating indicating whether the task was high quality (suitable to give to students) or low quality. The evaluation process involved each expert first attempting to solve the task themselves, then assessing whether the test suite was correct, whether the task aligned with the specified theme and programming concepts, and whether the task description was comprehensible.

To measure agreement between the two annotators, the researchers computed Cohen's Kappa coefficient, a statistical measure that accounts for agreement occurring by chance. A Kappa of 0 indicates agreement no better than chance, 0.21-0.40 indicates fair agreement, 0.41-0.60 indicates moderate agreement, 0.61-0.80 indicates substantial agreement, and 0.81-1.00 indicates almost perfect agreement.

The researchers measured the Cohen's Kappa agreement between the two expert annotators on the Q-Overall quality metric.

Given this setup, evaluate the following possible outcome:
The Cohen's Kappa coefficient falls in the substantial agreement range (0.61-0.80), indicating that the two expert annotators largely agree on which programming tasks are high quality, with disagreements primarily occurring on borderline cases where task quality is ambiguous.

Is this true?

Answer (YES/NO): YES